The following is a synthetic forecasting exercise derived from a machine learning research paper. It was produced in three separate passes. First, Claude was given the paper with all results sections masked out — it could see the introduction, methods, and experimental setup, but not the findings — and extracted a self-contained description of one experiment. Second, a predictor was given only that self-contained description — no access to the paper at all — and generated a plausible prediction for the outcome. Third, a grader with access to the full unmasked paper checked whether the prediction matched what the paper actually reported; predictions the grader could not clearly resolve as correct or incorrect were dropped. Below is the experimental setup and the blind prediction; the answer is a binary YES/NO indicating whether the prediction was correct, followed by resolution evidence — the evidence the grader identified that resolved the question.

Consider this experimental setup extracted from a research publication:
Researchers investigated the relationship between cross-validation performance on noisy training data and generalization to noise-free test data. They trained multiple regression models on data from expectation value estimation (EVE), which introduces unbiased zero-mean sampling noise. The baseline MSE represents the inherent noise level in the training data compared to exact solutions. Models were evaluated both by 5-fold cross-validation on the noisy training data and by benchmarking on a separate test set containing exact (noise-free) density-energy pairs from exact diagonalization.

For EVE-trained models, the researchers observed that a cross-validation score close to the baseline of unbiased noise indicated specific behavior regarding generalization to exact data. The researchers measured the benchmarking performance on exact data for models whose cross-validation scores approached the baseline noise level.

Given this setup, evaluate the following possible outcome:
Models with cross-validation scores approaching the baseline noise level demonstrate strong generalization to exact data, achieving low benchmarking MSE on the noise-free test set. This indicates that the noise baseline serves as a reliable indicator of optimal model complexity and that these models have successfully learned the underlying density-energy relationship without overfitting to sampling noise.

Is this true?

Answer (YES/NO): YES